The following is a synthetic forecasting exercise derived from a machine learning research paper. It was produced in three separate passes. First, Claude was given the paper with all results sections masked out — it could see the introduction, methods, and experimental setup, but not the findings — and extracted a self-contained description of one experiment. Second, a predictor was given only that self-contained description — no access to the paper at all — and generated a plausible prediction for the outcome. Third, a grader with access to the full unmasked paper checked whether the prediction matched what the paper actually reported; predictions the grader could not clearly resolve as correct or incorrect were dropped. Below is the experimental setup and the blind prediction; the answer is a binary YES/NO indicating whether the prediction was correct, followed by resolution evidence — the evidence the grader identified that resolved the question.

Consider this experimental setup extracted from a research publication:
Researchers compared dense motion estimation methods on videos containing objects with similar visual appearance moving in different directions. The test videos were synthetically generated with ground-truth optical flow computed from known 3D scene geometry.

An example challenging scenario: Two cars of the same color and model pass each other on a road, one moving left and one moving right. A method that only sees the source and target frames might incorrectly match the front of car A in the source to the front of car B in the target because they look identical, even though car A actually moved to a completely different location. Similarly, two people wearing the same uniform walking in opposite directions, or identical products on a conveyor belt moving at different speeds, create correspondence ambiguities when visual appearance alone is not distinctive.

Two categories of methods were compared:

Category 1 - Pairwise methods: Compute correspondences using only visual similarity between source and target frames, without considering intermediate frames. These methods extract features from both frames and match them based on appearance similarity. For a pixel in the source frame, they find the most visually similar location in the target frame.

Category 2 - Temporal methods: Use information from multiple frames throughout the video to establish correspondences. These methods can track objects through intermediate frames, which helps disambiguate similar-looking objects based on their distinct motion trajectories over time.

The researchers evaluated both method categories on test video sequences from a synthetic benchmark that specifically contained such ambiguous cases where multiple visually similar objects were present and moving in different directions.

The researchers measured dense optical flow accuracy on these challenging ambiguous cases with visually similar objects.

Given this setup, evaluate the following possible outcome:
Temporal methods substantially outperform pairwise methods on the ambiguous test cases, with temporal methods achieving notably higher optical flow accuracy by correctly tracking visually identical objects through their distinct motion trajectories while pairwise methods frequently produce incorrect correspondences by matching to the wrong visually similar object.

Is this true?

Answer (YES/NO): YES